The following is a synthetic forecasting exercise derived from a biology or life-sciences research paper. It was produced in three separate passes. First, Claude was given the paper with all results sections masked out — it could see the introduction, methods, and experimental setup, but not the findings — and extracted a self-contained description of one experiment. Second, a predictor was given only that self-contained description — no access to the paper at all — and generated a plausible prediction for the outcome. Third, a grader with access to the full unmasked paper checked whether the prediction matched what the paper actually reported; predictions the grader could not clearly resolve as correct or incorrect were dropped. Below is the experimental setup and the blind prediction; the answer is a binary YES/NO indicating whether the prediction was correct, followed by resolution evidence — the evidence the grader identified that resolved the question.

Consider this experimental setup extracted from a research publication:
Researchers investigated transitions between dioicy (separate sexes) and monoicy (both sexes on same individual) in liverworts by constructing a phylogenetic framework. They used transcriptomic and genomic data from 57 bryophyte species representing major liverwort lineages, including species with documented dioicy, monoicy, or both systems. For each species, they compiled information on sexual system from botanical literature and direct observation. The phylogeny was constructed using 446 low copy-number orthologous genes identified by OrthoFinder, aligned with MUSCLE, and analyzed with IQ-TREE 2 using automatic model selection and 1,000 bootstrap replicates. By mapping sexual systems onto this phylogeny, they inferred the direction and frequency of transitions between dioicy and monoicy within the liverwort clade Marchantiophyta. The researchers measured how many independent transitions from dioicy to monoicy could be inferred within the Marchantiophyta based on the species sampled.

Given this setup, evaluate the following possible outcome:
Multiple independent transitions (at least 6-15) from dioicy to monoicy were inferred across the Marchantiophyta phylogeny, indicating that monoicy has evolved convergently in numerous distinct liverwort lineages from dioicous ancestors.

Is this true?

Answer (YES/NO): YES